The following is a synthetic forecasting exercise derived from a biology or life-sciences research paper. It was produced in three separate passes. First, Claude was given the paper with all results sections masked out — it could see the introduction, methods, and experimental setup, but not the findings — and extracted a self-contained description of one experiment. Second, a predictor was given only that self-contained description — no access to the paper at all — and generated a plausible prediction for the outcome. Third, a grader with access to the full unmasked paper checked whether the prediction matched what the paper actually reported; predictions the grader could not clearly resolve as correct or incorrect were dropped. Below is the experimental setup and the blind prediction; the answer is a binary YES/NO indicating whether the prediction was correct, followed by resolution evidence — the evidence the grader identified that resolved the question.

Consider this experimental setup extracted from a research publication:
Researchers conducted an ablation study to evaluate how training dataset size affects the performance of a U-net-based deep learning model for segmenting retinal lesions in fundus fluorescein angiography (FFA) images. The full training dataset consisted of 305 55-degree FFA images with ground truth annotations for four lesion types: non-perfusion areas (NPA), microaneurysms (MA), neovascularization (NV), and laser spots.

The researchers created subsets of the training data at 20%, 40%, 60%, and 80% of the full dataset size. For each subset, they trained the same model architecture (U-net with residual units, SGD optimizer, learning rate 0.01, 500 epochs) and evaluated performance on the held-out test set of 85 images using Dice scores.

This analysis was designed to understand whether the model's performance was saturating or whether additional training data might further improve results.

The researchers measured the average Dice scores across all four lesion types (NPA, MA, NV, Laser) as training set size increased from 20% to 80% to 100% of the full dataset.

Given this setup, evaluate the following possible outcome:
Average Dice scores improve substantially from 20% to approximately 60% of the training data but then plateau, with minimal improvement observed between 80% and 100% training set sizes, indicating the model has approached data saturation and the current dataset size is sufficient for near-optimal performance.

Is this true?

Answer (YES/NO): NO